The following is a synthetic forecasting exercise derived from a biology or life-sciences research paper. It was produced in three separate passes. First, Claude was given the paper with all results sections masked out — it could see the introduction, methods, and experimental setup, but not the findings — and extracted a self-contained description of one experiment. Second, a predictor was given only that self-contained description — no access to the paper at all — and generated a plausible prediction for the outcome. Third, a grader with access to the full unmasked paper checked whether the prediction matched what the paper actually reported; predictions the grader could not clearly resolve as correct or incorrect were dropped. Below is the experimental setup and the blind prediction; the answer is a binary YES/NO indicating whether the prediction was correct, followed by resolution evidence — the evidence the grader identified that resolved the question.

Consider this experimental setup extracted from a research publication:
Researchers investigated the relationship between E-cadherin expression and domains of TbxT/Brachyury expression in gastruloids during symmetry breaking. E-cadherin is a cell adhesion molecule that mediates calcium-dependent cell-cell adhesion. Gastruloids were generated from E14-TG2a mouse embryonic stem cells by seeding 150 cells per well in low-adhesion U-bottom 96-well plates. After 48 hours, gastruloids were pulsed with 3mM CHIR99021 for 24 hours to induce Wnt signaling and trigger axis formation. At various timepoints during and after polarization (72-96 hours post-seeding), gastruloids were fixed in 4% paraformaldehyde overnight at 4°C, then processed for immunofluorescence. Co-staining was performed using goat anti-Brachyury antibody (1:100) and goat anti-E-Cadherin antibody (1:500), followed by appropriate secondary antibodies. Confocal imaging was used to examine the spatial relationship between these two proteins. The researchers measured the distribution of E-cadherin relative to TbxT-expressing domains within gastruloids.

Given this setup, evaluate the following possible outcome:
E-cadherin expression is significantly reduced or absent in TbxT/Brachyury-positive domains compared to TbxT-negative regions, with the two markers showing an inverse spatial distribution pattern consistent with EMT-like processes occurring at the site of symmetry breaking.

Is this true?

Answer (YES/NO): NO